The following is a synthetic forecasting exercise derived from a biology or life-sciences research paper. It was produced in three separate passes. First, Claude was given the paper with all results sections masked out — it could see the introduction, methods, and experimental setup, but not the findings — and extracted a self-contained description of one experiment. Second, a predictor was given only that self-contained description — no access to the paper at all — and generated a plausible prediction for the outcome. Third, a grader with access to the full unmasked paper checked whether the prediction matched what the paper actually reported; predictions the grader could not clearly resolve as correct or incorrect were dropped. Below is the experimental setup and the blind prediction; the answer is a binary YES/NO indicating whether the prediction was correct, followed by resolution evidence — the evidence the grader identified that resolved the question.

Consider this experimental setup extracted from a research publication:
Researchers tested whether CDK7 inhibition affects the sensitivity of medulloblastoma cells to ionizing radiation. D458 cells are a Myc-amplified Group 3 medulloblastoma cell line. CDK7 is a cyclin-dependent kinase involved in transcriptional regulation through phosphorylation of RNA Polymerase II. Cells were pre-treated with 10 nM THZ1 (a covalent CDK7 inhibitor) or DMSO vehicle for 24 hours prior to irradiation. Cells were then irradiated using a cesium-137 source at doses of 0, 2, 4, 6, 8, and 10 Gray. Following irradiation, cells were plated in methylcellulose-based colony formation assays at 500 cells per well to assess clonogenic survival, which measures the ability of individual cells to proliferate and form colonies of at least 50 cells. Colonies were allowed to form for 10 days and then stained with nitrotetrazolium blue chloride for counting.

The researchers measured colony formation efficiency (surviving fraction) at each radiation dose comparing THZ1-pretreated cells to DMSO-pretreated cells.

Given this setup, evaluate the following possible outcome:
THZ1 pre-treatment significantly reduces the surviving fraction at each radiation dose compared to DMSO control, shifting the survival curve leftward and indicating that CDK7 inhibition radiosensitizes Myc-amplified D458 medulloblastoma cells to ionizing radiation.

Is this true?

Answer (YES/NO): YES